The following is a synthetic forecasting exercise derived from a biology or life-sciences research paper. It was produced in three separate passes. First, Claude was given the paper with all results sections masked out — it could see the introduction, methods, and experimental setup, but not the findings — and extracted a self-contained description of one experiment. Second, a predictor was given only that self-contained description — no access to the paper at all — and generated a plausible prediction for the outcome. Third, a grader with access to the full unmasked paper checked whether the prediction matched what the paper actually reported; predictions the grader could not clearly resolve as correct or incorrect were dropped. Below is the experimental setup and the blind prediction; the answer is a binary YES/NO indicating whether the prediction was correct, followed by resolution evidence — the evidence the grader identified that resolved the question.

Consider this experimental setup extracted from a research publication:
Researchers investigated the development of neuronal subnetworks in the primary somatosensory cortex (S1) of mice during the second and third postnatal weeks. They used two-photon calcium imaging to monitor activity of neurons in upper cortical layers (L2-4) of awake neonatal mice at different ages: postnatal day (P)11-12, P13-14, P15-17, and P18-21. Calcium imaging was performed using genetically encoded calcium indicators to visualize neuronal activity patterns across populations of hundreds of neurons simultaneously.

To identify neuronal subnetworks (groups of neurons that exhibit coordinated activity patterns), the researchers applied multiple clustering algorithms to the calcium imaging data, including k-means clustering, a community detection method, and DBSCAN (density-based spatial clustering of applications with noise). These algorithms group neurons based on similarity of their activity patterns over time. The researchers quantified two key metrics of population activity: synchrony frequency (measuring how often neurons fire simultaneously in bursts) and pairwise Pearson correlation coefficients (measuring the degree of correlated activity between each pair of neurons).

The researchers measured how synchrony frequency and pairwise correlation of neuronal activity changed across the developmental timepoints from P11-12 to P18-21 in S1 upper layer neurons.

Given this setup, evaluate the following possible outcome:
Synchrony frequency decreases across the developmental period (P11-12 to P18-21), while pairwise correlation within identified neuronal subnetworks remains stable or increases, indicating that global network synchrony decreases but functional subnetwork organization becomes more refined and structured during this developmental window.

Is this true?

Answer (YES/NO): YES